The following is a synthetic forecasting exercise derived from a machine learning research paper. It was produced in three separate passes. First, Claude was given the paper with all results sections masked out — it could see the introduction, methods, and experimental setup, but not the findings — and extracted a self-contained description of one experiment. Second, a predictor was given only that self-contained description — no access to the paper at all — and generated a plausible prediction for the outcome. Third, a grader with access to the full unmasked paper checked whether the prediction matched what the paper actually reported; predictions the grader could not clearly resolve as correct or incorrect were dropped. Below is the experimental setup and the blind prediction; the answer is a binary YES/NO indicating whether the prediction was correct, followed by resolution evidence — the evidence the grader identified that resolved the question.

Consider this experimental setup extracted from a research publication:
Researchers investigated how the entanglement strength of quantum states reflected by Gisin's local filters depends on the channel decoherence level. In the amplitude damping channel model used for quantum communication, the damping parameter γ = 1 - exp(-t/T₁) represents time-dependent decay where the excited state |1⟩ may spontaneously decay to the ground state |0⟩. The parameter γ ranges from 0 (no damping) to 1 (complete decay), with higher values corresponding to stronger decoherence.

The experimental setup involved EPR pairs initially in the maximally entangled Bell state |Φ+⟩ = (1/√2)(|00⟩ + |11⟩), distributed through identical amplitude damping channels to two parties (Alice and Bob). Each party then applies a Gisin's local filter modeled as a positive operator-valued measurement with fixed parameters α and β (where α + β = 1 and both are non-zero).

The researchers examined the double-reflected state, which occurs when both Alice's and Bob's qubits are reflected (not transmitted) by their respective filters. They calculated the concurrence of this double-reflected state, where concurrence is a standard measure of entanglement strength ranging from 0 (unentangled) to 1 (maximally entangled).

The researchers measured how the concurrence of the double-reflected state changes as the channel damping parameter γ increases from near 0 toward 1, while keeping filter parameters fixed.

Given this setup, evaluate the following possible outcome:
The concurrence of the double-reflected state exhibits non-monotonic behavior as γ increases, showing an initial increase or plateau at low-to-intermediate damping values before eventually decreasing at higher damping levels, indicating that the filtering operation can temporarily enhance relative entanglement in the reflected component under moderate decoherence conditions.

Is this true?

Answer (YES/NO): NO